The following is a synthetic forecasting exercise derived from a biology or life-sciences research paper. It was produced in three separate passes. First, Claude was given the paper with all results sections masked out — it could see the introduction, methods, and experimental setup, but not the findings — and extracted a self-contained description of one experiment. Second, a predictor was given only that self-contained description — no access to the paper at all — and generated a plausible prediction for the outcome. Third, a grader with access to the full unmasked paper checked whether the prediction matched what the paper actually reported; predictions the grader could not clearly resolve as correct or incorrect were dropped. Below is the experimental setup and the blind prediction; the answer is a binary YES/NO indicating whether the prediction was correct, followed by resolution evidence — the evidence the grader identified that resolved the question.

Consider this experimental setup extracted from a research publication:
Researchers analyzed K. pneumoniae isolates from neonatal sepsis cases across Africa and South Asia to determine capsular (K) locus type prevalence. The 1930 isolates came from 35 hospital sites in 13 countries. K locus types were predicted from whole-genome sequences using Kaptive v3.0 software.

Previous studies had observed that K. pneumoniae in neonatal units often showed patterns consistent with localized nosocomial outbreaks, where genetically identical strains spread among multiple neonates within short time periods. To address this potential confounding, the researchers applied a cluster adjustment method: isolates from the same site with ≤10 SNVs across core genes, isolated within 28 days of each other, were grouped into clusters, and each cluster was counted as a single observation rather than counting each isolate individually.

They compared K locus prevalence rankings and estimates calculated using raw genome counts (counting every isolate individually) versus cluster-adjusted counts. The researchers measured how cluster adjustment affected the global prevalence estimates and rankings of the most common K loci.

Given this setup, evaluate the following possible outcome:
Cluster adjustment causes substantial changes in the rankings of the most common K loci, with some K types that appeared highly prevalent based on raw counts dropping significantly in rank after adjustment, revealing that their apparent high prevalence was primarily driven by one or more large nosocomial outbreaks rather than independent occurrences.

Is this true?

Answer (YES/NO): NO